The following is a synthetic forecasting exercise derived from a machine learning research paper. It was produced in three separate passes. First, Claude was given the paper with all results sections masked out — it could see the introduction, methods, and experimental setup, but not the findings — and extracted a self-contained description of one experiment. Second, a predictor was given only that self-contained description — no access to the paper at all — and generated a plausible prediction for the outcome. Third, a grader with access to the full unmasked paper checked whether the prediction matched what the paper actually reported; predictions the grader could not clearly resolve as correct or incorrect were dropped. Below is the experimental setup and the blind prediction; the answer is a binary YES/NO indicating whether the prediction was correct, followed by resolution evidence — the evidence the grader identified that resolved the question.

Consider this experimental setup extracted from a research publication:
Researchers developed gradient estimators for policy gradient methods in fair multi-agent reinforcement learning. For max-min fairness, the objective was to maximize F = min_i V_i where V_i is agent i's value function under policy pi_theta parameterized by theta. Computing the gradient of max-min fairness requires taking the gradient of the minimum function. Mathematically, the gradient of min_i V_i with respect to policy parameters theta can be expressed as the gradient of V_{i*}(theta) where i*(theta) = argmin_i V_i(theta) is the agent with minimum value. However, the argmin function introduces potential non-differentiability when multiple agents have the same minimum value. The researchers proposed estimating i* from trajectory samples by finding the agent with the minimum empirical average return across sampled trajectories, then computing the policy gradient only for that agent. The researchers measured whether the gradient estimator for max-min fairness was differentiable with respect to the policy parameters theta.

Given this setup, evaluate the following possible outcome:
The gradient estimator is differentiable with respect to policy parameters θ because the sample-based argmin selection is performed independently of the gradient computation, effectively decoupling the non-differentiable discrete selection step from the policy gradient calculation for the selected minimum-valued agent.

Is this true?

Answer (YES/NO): YES